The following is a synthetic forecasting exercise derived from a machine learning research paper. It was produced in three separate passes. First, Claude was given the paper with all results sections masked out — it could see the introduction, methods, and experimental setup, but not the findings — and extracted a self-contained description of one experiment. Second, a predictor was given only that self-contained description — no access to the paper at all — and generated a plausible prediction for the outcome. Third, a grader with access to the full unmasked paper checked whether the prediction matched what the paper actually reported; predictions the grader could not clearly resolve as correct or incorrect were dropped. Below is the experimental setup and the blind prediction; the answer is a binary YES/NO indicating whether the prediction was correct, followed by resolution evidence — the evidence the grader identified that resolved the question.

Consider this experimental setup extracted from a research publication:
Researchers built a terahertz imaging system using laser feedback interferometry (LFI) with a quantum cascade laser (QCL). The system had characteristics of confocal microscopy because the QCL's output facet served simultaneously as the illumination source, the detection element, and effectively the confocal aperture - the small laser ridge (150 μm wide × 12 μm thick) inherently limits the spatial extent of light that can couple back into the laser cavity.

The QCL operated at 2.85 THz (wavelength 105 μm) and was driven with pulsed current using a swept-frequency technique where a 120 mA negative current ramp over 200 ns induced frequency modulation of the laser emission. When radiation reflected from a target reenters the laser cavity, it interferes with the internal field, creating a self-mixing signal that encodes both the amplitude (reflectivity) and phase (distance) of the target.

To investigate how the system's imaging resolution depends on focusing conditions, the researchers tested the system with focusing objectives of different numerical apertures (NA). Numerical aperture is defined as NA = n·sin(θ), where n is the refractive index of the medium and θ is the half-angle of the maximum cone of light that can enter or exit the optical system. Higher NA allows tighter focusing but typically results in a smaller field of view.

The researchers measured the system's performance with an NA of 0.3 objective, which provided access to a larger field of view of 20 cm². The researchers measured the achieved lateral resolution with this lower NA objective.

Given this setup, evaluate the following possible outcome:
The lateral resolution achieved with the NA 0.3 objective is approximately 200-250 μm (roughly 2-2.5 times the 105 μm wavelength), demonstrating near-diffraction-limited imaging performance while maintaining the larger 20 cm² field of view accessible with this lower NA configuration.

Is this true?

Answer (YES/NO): NO